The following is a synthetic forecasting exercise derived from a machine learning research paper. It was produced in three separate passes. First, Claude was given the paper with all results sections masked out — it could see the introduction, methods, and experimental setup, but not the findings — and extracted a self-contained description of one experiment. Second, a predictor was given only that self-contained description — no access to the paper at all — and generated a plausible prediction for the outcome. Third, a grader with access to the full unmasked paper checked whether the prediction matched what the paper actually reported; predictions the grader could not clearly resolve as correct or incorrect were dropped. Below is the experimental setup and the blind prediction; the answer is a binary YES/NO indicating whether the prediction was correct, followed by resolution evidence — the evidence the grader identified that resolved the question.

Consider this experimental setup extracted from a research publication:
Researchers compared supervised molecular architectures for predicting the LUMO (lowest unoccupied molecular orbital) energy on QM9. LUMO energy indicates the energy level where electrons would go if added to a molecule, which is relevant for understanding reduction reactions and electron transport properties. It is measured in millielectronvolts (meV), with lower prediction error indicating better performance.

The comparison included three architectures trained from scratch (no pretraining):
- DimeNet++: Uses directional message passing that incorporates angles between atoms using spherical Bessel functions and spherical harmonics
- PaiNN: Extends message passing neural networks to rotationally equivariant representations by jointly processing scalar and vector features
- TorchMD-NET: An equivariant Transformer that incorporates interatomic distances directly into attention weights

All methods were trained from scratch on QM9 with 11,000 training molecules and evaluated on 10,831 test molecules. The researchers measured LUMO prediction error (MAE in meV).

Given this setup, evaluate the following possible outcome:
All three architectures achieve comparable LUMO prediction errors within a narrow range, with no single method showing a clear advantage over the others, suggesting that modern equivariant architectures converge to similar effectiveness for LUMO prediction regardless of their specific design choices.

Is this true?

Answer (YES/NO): NO